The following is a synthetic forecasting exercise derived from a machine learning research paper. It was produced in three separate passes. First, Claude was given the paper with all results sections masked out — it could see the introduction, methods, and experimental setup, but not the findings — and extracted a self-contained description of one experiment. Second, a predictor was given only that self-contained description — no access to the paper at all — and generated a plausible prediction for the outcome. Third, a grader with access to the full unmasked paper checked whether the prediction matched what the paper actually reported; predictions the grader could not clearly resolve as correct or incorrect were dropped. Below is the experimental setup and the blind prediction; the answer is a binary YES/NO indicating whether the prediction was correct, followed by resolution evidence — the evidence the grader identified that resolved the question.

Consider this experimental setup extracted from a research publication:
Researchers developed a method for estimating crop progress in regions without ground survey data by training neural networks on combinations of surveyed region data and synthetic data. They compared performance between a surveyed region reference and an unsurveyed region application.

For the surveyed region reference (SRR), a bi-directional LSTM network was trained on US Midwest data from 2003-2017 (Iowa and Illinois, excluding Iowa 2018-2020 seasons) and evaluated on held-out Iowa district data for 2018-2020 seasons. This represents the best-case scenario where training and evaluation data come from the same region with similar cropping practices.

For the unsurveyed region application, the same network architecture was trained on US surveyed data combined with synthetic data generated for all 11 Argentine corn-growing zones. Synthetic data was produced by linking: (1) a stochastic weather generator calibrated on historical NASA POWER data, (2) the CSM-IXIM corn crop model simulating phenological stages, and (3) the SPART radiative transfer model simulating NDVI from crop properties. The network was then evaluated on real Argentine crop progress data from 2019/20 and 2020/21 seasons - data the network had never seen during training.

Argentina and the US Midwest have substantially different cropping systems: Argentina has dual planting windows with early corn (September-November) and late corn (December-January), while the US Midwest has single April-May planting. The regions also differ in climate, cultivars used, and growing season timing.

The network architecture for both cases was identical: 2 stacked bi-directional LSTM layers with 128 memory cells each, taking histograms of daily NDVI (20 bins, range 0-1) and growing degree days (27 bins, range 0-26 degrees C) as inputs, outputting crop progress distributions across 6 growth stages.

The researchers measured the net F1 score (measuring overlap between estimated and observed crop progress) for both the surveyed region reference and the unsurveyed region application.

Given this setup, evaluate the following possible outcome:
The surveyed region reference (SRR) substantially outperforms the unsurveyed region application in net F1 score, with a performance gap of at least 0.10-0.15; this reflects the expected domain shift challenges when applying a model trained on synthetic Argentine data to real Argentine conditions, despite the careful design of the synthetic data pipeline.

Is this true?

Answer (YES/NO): YES